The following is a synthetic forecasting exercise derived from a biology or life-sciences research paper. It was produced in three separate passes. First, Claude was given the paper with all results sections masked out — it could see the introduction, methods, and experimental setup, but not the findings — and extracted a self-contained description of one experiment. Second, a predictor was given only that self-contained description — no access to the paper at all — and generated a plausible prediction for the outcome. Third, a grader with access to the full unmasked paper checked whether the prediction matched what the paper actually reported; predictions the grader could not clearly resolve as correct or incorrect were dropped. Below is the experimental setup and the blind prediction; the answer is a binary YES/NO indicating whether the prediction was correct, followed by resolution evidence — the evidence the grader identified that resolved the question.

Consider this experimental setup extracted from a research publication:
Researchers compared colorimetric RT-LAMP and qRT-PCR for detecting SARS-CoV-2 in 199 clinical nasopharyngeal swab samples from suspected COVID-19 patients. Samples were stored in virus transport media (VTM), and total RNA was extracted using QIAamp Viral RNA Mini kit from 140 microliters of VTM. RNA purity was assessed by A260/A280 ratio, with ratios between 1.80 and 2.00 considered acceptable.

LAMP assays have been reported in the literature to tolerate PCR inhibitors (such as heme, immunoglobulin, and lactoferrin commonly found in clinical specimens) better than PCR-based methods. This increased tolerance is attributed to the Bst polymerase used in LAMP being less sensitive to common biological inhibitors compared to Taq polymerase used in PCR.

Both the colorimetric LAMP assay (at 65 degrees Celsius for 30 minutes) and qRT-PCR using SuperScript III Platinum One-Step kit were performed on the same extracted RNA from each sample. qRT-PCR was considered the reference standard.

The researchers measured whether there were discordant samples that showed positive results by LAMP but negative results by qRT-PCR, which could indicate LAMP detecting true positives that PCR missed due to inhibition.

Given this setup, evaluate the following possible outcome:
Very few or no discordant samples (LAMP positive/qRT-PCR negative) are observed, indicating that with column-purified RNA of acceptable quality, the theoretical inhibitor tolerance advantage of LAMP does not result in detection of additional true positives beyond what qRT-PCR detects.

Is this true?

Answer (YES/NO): NO